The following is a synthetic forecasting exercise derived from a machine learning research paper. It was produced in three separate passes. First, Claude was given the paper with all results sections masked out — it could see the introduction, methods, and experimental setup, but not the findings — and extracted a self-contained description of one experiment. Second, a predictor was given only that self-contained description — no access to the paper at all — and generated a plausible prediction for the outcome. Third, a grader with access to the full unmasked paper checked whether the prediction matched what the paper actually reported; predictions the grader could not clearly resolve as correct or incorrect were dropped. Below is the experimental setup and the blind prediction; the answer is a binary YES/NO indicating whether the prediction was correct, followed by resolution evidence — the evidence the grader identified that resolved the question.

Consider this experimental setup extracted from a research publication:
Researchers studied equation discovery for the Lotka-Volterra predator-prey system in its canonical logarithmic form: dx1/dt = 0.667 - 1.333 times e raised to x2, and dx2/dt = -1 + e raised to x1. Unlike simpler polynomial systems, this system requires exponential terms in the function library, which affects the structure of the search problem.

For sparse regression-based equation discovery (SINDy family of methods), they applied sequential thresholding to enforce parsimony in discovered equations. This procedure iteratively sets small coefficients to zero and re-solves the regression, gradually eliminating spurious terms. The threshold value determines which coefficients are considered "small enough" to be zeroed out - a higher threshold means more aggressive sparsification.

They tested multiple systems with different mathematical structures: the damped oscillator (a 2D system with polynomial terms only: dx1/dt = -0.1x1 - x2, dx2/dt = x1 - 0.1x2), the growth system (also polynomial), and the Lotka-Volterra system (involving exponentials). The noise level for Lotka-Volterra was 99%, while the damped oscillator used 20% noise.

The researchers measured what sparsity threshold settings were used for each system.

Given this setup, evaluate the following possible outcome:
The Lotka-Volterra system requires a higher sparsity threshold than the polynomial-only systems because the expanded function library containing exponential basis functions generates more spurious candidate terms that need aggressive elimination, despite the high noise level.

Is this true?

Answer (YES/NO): YES